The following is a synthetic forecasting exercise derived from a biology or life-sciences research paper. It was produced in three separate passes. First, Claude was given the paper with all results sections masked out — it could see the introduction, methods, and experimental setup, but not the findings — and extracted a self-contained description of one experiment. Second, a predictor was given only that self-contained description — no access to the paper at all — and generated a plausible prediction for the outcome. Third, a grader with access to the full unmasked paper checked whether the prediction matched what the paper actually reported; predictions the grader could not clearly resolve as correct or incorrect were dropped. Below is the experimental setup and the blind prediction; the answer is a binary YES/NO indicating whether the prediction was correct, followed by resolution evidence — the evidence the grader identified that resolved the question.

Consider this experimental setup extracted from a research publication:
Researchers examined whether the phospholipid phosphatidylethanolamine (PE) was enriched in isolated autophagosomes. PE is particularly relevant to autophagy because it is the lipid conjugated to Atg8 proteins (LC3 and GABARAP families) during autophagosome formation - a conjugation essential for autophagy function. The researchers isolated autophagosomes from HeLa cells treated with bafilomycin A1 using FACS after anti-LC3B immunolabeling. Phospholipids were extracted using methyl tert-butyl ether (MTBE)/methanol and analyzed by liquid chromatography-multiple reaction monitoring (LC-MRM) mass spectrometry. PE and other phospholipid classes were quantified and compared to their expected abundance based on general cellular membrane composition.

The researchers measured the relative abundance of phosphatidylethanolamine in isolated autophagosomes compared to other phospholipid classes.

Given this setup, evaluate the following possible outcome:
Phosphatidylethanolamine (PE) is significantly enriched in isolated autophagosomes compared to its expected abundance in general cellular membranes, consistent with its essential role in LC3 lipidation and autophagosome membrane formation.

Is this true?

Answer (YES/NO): NO